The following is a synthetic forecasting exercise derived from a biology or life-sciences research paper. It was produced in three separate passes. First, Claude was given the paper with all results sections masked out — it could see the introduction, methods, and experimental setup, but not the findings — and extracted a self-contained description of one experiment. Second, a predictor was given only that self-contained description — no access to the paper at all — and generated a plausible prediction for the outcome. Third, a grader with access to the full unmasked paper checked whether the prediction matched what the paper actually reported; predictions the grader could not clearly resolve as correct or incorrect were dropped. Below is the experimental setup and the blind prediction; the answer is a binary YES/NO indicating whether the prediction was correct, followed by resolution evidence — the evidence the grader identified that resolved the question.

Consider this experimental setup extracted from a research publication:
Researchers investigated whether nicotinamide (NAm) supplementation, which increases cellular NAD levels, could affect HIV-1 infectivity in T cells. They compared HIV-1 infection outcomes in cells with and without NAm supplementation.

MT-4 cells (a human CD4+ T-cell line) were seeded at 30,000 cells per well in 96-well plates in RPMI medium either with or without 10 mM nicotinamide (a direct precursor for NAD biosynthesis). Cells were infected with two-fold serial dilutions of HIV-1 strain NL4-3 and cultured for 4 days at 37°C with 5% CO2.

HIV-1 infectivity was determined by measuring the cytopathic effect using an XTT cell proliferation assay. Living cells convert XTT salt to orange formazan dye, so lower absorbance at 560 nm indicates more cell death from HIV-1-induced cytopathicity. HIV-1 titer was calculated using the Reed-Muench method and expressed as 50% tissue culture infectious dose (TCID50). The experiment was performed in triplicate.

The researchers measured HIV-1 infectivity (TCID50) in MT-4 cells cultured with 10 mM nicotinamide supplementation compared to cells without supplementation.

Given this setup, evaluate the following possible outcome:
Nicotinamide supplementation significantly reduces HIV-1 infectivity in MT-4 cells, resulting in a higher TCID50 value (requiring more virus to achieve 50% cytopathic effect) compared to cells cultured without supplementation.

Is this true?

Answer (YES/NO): YES